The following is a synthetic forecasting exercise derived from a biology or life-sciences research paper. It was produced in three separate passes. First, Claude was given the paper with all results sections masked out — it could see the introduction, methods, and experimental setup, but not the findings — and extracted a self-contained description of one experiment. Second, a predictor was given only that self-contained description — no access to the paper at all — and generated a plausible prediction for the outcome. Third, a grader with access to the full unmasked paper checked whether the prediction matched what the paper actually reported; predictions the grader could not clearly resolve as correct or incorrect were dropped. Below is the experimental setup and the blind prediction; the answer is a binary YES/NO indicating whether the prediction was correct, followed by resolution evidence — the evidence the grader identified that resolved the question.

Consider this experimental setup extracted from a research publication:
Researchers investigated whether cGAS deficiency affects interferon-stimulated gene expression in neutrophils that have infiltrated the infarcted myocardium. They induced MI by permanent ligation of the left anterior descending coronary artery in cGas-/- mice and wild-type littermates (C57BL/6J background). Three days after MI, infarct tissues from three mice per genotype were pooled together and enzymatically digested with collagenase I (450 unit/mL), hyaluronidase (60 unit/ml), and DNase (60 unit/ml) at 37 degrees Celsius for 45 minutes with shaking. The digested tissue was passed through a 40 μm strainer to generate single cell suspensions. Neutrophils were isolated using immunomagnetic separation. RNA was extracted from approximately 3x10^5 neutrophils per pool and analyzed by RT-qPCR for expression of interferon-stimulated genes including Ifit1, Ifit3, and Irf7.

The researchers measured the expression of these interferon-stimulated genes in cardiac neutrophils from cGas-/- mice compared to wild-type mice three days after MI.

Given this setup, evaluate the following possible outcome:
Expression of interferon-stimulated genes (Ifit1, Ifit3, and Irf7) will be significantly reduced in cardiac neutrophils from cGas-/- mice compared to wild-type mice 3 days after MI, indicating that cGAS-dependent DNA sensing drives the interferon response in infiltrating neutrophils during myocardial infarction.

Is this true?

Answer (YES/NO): YES